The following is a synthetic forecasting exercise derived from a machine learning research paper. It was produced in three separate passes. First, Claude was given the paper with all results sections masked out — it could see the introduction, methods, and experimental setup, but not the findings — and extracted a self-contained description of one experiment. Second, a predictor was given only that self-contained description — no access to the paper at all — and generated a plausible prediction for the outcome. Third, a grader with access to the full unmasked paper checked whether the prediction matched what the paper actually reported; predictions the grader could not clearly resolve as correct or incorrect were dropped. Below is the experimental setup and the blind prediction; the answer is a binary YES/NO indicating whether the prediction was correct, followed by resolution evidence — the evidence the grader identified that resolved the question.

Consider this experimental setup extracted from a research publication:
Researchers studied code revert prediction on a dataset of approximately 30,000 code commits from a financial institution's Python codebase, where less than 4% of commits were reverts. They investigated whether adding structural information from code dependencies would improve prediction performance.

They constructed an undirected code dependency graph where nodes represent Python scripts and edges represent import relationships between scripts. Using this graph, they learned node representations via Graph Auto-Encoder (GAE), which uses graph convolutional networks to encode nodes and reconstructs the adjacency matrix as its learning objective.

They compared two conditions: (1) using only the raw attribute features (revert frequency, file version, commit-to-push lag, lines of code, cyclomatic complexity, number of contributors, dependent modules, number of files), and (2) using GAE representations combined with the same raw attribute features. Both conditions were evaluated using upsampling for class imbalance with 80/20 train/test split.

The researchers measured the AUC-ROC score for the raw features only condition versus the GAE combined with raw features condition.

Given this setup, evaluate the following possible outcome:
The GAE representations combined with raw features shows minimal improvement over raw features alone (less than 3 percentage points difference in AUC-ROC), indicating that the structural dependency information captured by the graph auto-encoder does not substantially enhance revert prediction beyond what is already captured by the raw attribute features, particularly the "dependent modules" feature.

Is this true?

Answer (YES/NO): NO